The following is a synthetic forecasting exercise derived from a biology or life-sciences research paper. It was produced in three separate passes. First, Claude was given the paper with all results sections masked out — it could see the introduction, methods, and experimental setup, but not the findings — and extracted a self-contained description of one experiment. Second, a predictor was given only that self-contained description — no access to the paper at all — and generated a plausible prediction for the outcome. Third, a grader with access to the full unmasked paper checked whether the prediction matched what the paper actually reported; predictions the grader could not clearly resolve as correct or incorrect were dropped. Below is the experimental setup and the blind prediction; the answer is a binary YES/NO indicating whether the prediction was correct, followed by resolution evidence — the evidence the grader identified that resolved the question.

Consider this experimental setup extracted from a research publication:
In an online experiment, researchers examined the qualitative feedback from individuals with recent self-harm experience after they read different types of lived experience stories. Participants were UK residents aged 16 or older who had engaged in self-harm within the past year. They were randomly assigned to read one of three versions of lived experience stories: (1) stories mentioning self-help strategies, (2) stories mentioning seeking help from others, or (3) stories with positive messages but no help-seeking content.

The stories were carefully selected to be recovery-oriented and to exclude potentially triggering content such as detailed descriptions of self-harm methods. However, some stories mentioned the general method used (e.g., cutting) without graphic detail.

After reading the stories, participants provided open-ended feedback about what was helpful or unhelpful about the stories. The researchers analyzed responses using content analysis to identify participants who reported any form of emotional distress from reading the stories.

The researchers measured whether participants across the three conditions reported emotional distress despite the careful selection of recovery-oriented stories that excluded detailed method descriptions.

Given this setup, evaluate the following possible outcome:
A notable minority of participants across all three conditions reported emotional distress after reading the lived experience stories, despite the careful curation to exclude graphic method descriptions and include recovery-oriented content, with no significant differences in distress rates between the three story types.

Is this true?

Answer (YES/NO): NO